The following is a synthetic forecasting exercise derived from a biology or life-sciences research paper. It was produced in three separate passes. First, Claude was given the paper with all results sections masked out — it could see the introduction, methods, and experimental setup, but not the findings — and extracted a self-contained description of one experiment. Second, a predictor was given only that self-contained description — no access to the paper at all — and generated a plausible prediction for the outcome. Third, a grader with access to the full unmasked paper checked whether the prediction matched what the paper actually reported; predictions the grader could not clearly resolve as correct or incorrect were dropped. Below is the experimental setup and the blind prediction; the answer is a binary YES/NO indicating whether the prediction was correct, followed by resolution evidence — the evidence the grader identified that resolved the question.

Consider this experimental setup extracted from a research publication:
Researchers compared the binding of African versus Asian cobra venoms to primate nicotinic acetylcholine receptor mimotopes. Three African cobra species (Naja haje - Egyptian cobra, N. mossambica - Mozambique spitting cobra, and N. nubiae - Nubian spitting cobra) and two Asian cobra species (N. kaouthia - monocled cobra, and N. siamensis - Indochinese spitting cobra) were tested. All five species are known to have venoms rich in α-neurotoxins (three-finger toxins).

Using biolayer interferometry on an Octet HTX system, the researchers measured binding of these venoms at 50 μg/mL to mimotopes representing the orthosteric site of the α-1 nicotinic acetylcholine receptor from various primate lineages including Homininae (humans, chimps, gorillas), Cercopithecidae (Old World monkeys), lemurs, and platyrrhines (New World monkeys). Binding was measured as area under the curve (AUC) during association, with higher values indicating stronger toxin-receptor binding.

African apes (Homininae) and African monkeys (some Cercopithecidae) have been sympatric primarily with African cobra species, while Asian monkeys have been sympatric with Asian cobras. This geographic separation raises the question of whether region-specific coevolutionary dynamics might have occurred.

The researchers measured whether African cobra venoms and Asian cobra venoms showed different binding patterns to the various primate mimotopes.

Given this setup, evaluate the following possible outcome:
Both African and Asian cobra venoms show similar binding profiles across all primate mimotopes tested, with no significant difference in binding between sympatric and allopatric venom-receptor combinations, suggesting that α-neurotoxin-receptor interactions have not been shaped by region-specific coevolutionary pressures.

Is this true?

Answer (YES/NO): YES